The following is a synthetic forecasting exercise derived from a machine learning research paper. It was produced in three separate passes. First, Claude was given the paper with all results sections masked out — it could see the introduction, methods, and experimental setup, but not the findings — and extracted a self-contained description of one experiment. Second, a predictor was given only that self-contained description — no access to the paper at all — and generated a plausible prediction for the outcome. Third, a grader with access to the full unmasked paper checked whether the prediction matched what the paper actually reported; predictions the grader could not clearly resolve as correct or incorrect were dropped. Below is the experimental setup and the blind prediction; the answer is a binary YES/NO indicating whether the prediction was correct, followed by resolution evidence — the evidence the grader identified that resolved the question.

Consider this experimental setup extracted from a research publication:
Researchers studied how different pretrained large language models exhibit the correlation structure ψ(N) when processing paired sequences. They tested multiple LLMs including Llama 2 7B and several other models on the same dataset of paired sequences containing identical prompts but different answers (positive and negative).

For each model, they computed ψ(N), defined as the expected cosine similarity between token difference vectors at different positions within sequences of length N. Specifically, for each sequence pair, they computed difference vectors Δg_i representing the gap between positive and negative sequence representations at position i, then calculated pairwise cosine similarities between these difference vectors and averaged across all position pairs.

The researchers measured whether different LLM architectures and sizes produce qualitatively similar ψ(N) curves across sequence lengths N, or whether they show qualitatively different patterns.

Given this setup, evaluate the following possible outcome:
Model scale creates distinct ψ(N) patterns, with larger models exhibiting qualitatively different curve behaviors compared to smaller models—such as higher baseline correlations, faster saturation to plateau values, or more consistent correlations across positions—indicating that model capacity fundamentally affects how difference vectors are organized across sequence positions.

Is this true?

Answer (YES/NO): NO